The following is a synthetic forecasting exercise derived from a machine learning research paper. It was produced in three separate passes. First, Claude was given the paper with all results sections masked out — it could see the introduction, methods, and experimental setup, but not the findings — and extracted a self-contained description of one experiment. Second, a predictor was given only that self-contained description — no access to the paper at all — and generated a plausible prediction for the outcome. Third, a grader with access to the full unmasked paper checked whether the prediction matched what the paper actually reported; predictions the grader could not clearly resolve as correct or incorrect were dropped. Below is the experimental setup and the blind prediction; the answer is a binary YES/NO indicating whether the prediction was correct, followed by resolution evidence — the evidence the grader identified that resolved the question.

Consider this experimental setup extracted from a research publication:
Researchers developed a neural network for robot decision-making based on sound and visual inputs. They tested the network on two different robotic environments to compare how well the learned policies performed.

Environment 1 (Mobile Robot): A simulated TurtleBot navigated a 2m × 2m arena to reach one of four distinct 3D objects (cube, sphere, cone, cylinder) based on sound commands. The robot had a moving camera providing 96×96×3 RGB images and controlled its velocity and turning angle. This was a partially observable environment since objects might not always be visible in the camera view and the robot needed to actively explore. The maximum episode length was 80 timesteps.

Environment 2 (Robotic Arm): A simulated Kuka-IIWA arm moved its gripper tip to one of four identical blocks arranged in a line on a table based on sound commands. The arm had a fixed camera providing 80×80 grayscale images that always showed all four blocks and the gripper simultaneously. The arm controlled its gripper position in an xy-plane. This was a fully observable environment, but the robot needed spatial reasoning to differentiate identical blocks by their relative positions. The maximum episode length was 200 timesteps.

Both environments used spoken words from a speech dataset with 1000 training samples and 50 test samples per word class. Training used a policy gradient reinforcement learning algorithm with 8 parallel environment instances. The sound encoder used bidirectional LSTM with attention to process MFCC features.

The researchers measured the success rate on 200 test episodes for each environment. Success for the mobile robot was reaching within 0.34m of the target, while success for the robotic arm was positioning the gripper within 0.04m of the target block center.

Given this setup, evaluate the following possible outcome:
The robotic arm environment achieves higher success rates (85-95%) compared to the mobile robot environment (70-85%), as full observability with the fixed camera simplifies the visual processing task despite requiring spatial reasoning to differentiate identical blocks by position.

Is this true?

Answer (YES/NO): NO